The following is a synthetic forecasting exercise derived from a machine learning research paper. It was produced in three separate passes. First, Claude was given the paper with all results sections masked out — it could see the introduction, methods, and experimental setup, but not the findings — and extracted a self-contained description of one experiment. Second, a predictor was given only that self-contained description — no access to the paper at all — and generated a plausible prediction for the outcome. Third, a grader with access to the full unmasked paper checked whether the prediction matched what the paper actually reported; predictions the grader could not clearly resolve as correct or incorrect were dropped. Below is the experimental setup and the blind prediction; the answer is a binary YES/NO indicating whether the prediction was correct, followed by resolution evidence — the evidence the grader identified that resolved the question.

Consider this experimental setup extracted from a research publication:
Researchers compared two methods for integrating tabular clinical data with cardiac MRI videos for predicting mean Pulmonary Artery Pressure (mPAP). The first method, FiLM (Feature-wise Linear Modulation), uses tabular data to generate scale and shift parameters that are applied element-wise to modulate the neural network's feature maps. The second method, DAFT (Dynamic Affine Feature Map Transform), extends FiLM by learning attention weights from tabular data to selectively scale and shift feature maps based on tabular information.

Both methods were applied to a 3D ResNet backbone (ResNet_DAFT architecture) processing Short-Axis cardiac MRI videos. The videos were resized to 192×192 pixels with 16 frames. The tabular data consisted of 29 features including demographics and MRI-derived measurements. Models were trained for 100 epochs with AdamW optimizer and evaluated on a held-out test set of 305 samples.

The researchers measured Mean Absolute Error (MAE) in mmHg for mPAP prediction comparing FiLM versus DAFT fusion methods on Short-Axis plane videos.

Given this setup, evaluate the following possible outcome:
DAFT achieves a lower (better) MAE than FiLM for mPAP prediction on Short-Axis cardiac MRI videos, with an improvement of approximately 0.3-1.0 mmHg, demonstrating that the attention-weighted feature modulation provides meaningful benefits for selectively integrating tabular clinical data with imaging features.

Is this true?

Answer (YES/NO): NO